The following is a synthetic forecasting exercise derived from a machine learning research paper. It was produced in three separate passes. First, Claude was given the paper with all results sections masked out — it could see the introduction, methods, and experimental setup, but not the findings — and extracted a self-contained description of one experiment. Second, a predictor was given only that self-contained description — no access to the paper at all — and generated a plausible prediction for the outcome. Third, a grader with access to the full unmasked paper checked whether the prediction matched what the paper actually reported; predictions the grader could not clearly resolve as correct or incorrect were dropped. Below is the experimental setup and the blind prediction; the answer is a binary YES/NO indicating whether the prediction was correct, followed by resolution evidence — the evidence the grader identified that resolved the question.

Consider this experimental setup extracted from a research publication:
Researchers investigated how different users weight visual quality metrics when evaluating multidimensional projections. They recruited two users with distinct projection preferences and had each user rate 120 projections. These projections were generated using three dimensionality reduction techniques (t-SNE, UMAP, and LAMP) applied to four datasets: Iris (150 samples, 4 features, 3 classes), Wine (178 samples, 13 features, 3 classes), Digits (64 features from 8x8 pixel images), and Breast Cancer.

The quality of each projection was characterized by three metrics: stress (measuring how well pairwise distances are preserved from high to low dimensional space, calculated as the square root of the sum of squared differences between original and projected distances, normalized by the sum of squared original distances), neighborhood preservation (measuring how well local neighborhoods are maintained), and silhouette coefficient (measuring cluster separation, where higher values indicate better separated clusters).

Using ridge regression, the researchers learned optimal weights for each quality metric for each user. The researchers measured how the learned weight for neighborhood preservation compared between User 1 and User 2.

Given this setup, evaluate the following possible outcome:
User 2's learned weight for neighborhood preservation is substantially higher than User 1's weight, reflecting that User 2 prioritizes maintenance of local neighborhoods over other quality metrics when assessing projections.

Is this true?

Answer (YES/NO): YES